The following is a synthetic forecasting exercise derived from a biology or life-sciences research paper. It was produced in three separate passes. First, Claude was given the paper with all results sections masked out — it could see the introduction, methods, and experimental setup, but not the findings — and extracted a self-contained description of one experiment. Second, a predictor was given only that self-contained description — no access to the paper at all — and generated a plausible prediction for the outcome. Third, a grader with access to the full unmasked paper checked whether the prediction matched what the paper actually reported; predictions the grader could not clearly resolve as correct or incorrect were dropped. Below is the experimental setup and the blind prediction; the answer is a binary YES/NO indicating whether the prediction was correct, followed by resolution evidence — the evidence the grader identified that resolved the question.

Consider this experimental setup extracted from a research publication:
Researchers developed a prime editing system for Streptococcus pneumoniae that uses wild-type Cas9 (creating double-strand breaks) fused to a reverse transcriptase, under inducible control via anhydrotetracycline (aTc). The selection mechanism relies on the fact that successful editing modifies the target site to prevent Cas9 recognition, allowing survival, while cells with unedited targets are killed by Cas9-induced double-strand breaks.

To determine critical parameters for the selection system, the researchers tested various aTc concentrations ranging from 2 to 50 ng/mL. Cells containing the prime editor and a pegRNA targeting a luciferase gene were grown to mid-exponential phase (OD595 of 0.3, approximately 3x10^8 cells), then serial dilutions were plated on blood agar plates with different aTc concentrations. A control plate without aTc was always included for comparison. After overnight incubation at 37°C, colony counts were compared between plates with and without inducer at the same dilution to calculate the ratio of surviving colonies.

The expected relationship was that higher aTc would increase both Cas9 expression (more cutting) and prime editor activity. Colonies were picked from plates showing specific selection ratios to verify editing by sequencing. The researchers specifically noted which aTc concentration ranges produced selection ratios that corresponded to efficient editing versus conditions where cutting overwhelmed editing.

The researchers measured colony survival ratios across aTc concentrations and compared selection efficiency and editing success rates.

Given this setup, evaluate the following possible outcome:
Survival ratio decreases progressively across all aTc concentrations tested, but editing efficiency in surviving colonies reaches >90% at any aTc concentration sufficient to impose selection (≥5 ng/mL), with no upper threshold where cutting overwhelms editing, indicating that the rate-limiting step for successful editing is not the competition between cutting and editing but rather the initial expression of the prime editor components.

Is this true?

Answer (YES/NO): NO